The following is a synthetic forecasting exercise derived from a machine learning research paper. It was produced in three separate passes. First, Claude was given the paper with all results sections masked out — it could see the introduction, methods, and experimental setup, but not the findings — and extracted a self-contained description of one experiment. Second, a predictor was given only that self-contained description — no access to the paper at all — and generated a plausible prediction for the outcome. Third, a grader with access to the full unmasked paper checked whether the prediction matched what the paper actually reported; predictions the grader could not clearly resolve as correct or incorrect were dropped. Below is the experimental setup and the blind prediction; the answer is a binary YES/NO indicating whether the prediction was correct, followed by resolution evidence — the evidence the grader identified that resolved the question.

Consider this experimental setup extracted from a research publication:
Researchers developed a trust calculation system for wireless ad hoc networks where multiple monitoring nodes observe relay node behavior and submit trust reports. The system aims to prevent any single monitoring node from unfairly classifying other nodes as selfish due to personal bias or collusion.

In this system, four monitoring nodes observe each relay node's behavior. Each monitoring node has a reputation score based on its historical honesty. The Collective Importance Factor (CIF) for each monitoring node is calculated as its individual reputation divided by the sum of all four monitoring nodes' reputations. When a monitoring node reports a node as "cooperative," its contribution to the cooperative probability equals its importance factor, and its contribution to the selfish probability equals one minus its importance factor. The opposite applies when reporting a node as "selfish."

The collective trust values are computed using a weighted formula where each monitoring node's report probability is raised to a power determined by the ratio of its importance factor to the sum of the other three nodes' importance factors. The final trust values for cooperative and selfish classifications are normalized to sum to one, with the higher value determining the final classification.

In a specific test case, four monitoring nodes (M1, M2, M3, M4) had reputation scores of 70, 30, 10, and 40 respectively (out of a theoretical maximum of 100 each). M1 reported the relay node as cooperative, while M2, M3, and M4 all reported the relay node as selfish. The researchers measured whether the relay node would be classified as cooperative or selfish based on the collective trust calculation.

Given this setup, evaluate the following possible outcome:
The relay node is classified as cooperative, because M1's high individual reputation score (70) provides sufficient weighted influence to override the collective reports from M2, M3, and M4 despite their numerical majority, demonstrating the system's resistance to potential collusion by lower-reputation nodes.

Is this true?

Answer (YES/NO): YES